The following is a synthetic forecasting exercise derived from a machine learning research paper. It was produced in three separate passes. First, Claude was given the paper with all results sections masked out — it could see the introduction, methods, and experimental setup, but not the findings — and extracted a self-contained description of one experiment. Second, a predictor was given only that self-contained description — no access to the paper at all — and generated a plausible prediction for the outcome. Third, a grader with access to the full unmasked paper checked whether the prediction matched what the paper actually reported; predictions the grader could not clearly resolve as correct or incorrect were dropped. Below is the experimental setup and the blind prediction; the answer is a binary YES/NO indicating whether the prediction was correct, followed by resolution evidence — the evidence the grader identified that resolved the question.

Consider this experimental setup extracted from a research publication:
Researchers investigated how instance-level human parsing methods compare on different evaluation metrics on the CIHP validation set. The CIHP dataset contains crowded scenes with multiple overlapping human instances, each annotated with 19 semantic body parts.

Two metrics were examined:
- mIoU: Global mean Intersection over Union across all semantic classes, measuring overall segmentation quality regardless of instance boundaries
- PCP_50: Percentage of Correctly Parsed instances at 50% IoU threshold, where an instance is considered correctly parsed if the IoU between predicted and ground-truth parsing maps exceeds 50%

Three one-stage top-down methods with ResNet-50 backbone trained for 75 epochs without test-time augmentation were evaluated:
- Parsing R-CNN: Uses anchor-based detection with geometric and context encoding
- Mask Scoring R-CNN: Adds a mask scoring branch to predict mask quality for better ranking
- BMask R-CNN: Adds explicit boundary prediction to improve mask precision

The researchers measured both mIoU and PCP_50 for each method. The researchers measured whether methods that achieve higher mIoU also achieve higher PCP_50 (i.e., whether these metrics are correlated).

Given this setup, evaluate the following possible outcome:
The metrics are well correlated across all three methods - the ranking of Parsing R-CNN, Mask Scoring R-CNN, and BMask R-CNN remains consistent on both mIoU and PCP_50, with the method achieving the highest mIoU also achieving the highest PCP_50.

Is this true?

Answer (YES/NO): YES